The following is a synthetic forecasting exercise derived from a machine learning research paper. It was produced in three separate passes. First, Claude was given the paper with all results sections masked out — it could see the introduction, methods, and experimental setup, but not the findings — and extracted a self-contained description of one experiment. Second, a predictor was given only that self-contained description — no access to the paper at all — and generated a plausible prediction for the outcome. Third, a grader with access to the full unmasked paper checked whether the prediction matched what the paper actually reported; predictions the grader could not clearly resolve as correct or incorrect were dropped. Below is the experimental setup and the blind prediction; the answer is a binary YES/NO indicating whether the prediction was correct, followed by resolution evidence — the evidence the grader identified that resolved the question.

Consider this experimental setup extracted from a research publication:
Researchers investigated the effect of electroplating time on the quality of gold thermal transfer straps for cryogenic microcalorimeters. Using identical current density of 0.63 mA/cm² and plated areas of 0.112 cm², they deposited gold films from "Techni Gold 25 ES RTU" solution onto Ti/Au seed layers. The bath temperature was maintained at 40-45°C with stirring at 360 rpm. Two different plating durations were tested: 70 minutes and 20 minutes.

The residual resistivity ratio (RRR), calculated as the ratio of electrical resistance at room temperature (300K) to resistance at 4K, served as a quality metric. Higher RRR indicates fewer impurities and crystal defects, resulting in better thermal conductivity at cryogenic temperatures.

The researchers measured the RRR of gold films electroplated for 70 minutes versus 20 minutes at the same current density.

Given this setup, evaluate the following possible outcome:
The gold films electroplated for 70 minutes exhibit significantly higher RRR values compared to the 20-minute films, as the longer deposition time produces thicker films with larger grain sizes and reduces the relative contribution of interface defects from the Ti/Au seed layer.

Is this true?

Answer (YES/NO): YES